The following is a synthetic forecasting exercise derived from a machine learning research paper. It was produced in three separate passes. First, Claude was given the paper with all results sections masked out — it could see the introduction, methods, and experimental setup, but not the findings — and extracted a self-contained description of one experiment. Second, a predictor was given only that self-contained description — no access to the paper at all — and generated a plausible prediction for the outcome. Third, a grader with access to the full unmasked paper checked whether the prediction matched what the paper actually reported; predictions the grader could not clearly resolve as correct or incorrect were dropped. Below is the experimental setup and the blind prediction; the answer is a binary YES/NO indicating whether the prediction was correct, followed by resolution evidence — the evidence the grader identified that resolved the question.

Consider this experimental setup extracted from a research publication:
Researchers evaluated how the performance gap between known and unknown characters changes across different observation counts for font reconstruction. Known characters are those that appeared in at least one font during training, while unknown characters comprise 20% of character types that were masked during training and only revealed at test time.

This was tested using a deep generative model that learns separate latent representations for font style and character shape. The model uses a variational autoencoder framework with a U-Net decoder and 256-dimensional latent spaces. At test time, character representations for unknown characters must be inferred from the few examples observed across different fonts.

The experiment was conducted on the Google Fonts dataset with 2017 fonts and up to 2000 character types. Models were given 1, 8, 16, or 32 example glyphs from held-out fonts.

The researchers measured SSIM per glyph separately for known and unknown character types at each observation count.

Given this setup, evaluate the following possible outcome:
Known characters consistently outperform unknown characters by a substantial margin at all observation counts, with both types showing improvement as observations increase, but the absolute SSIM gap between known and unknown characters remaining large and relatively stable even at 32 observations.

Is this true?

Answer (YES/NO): NO